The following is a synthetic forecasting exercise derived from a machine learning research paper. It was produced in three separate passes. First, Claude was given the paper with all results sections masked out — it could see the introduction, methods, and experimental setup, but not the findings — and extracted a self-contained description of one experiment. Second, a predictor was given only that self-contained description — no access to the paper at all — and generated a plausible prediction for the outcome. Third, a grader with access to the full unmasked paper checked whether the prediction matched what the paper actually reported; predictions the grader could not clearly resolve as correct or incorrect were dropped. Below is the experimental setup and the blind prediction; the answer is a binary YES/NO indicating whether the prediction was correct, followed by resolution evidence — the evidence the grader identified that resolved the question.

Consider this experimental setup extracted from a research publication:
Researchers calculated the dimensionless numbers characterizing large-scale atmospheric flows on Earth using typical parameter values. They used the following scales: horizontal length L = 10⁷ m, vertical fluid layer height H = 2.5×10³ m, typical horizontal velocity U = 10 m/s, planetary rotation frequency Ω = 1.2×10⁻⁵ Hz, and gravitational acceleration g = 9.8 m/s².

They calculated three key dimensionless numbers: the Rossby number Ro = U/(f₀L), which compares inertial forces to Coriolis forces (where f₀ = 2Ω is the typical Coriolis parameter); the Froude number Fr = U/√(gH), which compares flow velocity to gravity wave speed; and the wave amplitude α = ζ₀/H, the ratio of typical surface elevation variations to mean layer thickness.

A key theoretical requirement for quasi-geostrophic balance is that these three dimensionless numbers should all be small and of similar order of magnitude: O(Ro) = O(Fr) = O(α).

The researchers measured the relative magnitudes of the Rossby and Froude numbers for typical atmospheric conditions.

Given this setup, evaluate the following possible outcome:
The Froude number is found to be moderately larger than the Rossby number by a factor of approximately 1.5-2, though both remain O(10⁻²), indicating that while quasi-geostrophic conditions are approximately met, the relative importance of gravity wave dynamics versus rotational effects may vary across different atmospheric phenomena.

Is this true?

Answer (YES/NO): NO